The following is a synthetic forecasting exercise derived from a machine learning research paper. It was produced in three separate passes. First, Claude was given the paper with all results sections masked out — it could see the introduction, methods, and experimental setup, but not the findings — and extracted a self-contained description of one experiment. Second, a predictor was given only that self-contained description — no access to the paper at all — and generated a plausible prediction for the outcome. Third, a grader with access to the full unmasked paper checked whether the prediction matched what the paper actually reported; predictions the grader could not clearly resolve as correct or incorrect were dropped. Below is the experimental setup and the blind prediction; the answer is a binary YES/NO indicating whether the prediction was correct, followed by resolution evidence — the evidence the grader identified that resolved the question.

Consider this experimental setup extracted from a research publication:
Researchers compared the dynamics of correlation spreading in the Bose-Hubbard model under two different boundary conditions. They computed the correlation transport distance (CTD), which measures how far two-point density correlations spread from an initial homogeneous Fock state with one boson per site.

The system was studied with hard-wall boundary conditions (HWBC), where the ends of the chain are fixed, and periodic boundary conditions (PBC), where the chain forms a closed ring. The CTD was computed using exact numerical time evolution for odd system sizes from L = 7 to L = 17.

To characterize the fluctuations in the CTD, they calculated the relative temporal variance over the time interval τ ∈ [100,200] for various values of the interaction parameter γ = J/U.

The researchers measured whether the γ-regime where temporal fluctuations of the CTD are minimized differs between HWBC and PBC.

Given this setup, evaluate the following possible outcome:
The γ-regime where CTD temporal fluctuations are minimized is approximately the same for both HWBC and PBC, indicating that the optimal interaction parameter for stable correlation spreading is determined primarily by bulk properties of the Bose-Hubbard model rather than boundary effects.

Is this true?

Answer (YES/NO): YES